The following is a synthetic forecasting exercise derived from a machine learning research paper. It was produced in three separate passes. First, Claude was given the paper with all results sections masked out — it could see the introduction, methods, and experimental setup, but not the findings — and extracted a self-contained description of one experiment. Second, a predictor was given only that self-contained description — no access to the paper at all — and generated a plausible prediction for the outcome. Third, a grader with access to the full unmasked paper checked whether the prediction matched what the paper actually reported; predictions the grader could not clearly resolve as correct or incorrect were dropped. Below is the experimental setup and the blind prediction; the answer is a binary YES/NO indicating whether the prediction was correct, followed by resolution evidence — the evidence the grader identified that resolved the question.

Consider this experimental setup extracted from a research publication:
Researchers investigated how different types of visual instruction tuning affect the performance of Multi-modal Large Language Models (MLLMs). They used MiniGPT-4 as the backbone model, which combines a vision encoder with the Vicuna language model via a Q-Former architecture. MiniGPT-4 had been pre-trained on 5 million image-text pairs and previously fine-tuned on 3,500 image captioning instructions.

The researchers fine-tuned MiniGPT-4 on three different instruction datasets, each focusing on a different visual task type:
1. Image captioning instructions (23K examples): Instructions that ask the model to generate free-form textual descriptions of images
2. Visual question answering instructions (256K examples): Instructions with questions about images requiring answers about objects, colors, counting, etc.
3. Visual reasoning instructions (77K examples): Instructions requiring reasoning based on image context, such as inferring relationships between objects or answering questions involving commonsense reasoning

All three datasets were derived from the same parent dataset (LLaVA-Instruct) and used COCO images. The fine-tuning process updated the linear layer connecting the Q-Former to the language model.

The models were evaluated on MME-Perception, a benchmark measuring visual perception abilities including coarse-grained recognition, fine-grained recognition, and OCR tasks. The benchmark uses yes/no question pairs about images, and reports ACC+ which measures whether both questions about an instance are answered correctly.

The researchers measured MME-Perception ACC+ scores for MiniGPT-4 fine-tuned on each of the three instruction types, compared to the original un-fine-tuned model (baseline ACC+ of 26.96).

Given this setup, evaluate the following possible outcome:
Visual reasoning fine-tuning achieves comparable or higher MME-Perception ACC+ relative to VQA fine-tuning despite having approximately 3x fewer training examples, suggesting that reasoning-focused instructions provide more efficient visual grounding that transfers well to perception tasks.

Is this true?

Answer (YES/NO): YES